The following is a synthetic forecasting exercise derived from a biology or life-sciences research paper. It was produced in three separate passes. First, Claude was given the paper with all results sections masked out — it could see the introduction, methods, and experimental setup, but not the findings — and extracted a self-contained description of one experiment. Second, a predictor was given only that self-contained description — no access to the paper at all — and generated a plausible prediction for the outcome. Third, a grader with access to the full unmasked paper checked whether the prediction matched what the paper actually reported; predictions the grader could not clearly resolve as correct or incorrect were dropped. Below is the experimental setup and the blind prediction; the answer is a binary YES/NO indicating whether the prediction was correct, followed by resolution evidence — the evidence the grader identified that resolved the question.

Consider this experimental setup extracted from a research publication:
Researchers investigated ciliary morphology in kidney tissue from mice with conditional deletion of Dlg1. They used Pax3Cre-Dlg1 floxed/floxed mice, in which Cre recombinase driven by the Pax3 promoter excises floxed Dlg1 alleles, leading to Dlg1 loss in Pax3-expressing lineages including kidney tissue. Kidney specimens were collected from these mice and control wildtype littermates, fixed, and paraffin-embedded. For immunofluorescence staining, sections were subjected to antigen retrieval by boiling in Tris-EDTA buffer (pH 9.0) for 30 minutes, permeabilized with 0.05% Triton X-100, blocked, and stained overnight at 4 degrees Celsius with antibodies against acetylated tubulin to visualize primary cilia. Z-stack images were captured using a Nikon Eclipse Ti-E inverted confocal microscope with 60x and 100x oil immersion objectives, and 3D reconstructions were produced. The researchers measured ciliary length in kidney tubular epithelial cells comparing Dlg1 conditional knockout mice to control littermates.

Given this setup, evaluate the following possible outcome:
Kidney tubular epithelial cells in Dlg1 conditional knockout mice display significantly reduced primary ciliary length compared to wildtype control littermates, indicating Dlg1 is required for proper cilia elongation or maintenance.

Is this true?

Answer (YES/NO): NO